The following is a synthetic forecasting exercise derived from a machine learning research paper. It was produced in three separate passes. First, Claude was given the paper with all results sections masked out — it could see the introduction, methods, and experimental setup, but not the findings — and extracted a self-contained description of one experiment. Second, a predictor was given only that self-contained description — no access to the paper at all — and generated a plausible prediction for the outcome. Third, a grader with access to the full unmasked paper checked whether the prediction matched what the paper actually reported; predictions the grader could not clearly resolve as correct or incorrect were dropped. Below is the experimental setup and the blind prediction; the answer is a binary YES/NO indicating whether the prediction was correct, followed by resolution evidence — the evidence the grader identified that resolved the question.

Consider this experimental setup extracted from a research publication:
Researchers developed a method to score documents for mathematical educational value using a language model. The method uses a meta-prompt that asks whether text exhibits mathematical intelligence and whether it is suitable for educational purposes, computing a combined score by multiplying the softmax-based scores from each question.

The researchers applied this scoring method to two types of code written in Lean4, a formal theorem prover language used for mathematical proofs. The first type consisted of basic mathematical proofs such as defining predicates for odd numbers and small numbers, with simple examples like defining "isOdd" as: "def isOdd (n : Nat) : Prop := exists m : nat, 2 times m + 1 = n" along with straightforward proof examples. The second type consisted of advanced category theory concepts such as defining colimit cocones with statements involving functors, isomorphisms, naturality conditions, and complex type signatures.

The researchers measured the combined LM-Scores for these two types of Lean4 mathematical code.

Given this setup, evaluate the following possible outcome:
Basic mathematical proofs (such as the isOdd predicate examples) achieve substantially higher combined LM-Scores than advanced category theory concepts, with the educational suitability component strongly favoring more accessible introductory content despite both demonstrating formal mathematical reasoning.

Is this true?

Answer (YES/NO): YES